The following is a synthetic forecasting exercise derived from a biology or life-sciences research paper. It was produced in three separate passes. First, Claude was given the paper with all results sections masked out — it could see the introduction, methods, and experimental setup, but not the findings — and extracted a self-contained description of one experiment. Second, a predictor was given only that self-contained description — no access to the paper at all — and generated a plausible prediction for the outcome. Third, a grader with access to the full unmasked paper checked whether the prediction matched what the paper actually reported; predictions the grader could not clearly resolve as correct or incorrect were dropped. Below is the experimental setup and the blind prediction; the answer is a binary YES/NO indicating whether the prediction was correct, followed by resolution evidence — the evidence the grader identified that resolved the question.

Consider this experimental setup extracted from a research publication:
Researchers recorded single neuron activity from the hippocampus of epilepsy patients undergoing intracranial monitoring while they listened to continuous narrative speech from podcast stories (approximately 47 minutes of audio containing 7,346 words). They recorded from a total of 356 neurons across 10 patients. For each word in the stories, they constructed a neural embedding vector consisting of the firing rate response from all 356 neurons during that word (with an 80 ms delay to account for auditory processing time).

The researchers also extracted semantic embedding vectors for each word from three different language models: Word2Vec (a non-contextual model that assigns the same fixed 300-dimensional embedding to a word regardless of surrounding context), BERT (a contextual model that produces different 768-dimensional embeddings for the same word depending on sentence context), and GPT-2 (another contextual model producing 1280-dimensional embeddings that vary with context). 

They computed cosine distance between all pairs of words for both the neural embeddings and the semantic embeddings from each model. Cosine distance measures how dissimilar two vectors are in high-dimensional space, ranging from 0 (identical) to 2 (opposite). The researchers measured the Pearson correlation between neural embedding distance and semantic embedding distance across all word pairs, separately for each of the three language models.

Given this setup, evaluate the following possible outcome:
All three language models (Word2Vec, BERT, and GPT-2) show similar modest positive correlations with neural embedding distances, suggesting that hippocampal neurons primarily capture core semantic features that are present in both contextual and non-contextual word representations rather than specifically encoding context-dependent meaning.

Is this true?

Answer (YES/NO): NO